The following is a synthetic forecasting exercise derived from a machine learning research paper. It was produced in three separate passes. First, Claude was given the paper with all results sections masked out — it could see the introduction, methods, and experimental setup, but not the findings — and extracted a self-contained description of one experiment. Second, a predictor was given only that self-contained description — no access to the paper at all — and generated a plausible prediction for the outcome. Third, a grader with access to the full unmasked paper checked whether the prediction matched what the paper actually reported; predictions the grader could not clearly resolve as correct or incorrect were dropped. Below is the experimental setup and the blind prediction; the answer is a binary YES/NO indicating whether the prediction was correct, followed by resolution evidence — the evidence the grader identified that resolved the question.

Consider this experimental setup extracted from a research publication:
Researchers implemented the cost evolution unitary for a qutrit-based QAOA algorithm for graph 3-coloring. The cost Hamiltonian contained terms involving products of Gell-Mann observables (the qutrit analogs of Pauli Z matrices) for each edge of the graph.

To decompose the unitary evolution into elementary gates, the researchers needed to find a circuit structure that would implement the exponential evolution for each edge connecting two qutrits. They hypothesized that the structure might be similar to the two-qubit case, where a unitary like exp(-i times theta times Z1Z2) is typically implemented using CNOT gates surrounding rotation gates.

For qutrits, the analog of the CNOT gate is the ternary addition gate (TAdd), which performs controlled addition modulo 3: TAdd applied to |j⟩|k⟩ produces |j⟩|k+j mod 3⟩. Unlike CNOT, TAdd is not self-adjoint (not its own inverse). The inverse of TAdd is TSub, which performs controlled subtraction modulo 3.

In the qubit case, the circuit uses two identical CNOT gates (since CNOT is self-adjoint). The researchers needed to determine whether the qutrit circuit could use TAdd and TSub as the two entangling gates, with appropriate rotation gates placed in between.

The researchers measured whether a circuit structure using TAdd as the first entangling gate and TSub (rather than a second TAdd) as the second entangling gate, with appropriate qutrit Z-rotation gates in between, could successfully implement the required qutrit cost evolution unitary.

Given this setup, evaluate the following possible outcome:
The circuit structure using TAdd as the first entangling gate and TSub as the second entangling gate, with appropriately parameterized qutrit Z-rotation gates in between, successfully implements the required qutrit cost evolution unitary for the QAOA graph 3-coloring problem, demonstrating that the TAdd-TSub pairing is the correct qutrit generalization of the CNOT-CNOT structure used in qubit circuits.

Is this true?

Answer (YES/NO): YES